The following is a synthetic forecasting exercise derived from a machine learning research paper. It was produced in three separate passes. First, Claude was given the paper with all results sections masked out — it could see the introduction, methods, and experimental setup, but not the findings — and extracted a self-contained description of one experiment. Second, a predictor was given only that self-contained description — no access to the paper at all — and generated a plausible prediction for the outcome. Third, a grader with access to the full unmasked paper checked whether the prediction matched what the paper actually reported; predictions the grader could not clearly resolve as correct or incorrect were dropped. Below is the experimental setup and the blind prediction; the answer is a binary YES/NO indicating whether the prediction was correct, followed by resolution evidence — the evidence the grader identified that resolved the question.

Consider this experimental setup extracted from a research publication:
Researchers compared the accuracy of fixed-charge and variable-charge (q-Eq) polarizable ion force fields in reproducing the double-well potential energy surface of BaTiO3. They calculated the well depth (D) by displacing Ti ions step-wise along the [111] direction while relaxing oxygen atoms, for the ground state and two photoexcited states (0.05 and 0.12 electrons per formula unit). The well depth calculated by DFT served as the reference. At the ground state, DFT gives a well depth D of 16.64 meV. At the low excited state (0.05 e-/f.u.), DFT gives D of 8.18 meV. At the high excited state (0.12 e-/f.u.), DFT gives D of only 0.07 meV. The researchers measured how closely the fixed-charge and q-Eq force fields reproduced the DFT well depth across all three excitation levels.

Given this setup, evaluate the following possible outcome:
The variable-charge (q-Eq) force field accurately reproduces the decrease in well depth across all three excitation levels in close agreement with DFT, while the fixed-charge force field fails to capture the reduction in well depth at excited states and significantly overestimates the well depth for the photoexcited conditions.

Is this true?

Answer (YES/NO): NO